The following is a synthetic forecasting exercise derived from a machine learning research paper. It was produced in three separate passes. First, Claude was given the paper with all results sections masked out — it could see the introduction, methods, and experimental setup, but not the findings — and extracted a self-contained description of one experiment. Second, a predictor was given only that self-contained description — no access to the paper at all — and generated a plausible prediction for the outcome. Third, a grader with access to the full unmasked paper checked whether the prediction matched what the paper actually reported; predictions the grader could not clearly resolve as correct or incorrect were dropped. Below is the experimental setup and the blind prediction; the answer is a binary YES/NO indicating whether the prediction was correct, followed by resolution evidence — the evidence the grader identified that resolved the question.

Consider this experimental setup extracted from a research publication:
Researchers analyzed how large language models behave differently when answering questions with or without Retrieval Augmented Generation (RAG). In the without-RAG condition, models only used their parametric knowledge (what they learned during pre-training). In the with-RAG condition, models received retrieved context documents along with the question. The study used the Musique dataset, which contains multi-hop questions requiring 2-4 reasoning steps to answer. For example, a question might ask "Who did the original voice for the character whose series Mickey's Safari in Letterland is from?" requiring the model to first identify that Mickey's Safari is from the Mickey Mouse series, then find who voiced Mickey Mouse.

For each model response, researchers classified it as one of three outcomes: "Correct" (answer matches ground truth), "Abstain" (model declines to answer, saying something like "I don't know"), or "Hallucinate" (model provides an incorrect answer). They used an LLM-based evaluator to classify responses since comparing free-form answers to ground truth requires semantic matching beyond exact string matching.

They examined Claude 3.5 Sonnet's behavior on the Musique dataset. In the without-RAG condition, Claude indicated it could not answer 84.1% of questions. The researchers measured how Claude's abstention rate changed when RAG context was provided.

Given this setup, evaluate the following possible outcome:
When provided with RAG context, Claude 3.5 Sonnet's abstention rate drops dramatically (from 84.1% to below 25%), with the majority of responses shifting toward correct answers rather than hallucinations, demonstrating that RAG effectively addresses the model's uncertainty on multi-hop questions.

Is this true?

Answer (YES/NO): NO